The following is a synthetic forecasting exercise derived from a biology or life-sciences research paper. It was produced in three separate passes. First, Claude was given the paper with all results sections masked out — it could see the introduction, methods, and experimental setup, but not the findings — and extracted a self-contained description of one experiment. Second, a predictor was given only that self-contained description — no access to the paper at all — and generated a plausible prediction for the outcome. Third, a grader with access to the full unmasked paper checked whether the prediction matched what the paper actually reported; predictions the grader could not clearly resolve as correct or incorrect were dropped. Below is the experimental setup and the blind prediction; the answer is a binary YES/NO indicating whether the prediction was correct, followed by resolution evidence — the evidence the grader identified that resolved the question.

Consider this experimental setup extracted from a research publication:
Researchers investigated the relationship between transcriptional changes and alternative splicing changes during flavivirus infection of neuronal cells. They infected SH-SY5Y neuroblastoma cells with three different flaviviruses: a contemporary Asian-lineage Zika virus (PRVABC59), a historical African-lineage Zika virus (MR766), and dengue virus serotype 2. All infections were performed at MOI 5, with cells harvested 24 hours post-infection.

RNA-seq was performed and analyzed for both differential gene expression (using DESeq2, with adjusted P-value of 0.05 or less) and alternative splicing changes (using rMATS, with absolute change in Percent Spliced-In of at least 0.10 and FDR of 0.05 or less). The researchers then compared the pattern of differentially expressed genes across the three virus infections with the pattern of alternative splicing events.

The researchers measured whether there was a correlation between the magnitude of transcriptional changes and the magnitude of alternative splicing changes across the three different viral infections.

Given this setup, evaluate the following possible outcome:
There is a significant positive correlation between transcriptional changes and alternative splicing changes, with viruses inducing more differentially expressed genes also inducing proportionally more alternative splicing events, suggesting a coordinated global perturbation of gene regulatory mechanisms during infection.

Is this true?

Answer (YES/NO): YES